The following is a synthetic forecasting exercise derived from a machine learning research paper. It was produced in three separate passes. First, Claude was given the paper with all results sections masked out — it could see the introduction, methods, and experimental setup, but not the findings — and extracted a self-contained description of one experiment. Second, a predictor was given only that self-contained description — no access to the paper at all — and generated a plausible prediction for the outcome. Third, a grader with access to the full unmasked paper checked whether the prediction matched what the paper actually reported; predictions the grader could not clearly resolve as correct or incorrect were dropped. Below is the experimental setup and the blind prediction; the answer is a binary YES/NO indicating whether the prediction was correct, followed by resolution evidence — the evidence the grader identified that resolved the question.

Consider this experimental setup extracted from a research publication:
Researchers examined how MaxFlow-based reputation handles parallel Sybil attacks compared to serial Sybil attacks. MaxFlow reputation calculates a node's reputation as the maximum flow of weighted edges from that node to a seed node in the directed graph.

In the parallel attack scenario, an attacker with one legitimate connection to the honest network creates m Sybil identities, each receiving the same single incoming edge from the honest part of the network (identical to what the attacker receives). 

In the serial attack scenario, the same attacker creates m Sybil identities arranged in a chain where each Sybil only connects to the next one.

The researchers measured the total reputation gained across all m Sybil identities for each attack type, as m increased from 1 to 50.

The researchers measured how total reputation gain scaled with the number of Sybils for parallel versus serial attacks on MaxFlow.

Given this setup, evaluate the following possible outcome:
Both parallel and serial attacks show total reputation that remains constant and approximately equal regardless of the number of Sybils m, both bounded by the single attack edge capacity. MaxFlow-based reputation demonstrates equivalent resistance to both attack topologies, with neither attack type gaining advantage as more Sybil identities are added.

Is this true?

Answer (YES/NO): NO